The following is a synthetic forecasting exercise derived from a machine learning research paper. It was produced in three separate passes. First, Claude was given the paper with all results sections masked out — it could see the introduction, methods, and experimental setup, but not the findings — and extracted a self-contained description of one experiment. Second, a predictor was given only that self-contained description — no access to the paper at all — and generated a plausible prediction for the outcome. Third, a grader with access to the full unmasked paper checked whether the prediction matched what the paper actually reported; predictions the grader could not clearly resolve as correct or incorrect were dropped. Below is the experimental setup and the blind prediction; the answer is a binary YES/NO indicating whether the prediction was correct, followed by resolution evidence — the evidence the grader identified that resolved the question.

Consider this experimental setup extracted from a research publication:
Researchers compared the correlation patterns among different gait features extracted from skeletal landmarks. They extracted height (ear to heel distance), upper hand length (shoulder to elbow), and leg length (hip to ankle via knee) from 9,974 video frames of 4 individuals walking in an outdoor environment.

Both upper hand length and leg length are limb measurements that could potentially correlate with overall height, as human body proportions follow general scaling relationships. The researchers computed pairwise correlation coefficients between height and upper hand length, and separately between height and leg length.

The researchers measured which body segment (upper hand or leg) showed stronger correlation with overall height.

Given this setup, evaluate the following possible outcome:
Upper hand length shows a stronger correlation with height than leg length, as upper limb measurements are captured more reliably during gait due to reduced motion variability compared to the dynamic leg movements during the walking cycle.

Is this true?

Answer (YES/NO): NO